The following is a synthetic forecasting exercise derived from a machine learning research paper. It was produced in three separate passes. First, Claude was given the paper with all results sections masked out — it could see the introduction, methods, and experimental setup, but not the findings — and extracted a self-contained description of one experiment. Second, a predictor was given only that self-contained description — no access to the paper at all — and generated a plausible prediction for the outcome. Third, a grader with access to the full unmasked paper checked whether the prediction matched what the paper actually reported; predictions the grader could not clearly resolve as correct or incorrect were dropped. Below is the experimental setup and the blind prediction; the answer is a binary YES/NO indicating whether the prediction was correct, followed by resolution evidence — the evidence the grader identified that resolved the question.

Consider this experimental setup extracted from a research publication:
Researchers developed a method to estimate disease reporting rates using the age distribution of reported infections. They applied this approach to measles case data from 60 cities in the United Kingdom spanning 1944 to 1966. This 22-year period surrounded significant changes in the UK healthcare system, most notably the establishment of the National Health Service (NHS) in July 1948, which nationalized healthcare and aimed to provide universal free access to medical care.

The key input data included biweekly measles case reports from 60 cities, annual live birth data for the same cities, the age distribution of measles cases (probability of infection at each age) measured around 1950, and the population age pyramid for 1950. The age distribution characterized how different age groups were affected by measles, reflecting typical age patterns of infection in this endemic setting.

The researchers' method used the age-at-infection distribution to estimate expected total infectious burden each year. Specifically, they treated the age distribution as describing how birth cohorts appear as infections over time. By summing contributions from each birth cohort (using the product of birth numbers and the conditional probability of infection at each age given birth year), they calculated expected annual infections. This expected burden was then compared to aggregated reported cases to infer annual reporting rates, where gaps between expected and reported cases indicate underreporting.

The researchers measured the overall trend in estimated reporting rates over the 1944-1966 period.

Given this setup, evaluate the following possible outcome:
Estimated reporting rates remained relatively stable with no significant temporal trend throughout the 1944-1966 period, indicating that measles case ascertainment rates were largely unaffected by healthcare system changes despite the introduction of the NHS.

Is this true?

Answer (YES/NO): NO